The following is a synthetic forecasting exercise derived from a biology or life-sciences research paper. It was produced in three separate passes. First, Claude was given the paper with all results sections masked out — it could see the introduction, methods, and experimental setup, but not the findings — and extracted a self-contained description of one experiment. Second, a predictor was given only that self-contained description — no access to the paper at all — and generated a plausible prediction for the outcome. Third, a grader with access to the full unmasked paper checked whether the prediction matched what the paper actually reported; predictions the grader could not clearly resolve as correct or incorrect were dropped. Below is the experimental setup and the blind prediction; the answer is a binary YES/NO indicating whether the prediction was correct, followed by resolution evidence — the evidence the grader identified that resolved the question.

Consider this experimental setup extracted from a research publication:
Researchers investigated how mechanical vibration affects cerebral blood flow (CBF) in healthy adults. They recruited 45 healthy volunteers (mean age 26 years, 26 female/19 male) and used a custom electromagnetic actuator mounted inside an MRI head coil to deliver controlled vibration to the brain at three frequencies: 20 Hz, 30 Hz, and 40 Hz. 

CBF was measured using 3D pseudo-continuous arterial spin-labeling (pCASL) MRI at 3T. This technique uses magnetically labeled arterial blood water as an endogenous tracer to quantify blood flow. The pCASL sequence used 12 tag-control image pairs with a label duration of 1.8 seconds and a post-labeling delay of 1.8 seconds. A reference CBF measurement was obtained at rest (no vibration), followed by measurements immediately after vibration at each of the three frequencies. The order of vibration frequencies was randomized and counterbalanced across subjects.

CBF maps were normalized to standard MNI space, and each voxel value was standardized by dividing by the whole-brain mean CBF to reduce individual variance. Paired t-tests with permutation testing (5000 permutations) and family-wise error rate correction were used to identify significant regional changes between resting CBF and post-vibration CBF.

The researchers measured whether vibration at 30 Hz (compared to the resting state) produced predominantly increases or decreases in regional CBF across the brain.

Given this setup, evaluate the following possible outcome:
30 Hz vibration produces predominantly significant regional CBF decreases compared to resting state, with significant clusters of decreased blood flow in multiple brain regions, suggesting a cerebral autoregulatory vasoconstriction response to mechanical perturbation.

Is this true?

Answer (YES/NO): YES